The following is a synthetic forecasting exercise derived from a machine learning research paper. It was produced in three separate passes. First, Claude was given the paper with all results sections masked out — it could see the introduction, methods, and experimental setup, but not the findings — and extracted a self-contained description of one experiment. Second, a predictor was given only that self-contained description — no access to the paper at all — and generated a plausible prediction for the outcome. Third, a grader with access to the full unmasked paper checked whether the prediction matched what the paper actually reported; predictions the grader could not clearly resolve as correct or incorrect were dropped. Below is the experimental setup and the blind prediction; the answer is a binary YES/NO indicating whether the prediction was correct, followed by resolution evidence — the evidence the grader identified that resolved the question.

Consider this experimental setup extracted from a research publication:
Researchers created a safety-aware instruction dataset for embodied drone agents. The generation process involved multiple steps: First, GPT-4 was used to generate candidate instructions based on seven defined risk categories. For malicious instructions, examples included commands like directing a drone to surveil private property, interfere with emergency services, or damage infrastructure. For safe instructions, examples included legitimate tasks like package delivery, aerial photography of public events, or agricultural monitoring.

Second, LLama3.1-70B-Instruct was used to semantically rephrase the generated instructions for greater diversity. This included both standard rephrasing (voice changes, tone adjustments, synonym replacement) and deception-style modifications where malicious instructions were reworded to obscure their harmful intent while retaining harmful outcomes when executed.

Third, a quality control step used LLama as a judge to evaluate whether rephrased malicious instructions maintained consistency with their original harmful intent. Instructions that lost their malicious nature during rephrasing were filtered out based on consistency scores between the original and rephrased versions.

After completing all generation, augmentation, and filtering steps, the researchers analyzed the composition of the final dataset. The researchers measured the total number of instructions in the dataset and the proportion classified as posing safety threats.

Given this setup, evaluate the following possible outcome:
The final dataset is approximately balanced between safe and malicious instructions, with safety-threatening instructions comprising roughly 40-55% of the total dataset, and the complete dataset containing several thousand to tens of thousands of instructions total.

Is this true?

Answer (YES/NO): YES